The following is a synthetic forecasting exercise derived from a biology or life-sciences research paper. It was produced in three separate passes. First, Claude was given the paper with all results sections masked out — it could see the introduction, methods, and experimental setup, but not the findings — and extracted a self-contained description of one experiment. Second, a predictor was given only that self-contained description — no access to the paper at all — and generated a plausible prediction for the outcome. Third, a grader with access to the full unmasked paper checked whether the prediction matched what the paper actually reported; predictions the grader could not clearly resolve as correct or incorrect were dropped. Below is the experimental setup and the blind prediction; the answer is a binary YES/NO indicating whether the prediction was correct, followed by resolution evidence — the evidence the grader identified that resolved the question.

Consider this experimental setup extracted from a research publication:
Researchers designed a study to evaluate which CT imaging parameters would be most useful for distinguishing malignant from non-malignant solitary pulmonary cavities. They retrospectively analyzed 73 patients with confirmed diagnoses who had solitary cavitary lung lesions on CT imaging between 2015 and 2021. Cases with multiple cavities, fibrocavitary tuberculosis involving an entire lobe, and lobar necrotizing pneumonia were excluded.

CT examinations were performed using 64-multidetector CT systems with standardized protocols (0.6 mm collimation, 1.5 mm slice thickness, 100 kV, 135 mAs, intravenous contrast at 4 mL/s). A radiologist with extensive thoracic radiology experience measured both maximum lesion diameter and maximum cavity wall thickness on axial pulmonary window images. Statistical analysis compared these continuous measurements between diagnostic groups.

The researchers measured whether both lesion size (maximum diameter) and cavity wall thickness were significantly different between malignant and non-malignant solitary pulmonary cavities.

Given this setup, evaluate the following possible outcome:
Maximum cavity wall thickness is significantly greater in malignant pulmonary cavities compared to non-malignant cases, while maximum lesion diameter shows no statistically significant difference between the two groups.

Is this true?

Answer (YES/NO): NO